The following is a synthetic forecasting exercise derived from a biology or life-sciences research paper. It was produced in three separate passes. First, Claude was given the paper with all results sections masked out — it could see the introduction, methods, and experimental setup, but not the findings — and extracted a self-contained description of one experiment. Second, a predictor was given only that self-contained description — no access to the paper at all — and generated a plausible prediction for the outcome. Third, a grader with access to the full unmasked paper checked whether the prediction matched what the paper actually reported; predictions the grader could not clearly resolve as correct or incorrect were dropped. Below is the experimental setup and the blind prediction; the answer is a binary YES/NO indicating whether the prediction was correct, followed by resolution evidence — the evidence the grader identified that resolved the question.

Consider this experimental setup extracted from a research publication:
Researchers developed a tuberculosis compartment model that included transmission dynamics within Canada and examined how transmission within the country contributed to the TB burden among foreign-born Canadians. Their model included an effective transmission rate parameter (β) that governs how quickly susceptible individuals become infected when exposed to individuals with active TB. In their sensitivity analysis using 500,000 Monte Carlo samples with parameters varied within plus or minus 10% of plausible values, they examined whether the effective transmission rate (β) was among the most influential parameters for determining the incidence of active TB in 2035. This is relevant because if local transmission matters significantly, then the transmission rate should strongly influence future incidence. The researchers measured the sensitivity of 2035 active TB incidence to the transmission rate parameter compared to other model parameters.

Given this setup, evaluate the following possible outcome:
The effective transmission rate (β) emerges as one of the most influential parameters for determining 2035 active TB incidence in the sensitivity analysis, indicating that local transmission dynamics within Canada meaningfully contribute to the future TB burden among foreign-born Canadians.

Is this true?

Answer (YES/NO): NO